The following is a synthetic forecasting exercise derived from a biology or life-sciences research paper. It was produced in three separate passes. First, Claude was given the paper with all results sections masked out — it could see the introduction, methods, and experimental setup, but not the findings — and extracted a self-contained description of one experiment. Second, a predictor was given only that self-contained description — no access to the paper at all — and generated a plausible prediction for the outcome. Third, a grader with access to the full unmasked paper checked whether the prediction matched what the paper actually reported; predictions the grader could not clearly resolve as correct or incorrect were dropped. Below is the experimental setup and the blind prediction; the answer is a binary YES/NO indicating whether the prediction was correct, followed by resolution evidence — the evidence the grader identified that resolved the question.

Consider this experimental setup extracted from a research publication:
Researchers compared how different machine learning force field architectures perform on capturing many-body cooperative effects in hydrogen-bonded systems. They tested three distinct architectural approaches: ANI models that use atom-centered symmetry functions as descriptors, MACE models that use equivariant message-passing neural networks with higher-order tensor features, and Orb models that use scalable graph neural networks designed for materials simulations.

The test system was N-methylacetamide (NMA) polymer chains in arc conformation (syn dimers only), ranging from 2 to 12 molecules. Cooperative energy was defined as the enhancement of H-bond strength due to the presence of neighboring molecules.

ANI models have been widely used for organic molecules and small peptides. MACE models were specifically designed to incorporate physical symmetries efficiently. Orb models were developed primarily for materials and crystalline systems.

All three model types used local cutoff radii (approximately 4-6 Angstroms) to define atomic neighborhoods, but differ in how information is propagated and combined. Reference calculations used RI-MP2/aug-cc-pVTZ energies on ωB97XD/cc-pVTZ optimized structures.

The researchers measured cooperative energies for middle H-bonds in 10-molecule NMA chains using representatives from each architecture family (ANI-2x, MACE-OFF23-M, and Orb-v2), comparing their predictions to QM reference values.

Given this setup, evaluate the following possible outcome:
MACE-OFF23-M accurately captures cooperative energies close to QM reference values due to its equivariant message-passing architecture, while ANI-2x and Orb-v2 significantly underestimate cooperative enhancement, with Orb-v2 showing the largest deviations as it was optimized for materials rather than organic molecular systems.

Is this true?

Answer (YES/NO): NO